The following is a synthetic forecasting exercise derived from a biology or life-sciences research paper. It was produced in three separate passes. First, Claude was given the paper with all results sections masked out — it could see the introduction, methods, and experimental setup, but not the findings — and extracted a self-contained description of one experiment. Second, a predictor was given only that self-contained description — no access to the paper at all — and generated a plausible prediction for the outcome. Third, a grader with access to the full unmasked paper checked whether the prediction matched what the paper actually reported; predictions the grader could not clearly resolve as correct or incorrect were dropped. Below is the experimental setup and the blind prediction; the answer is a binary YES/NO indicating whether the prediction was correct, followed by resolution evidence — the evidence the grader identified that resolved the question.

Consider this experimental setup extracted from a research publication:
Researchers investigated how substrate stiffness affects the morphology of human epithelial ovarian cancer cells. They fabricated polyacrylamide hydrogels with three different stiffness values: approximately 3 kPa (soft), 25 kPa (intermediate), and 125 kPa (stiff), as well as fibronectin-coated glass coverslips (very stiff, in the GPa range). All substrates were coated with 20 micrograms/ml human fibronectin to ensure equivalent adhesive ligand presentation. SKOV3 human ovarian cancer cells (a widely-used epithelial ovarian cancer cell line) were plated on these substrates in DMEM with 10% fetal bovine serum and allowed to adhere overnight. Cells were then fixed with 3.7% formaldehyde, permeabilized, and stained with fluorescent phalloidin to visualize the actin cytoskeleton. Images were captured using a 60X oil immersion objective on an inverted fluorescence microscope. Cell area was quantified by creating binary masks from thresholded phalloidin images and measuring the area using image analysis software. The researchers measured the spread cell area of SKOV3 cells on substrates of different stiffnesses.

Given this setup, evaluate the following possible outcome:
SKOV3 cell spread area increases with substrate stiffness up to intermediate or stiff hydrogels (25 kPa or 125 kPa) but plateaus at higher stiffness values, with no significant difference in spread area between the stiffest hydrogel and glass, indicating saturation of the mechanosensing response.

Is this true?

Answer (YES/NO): NO